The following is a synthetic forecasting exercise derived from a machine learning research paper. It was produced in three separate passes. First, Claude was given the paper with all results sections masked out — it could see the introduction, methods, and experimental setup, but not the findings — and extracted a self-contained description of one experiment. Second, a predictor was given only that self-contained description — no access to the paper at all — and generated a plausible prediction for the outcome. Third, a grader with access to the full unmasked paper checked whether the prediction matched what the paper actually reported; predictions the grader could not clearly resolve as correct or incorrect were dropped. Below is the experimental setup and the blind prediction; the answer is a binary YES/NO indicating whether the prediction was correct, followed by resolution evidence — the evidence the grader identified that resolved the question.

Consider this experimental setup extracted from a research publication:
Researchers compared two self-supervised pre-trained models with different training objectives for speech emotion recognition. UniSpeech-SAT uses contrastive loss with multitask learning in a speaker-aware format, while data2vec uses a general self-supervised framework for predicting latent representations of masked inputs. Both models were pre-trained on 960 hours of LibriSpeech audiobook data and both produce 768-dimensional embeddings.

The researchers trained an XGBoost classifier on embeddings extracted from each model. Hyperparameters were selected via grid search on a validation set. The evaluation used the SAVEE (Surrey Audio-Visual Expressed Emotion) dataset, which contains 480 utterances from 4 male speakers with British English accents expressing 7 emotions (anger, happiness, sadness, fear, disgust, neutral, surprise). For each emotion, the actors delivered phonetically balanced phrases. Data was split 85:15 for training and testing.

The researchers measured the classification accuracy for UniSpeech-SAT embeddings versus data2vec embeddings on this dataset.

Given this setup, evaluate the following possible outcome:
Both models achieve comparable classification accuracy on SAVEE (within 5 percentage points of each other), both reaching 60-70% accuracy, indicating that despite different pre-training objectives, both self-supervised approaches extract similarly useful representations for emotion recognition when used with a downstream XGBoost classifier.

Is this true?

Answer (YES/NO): NO